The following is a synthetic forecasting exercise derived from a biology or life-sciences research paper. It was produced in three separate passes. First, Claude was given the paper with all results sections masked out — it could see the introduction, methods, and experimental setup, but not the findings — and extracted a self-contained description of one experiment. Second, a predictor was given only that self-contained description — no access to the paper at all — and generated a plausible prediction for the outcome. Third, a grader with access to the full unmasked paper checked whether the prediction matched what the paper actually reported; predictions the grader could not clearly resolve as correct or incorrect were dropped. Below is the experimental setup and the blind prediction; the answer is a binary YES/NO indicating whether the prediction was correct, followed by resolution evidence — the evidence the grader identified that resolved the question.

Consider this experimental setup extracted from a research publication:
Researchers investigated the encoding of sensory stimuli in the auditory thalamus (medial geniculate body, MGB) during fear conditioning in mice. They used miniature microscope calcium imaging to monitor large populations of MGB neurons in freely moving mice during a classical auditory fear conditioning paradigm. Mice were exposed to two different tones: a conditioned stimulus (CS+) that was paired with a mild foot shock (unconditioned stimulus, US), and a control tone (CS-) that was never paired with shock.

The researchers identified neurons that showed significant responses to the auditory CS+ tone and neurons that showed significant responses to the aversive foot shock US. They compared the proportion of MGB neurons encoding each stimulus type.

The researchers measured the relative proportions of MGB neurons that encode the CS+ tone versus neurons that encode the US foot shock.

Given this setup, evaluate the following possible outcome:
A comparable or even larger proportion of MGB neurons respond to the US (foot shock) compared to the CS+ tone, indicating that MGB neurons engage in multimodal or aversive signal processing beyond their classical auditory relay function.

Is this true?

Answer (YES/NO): YES